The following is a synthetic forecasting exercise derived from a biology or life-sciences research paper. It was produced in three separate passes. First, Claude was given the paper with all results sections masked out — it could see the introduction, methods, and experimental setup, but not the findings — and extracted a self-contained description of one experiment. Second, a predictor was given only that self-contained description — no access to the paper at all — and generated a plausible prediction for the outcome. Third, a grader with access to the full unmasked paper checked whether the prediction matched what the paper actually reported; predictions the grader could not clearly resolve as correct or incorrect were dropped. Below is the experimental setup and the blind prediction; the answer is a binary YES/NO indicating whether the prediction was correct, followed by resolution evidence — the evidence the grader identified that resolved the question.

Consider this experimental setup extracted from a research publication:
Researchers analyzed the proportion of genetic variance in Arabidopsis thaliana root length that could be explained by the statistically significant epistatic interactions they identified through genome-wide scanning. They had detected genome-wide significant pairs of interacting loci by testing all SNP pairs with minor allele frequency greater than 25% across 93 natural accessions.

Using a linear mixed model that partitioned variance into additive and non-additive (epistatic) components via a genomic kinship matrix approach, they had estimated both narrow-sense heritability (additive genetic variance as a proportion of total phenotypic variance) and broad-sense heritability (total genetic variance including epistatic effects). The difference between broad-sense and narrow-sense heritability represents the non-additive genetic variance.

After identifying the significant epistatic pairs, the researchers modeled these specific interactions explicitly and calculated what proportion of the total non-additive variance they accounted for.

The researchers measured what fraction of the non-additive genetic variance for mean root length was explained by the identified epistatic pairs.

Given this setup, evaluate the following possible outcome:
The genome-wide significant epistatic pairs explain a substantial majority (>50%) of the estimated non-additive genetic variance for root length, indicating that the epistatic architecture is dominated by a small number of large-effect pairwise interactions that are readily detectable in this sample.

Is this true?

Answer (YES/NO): YES